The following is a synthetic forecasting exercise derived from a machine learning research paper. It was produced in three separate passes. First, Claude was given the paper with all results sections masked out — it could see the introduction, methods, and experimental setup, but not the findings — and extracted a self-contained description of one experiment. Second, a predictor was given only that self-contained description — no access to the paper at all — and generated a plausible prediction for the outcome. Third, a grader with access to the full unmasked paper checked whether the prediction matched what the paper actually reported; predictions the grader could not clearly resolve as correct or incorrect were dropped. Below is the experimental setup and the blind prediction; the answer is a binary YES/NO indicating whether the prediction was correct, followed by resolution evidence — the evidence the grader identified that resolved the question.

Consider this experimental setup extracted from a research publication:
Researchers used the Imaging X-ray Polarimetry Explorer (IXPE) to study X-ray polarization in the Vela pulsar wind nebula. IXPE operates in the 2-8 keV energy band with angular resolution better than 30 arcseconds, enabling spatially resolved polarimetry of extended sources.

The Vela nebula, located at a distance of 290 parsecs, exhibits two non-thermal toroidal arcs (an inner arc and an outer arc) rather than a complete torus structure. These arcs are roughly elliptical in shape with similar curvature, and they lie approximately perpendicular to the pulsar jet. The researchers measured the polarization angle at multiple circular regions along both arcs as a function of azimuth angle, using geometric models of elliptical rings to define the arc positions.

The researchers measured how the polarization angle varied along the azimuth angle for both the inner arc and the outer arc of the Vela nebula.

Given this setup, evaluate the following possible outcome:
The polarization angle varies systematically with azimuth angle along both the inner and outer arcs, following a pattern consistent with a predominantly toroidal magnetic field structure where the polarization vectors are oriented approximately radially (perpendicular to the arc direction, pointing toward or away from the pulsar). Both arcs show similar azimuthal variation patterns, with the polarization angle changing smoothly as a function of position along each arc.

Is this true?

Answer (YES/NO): NO